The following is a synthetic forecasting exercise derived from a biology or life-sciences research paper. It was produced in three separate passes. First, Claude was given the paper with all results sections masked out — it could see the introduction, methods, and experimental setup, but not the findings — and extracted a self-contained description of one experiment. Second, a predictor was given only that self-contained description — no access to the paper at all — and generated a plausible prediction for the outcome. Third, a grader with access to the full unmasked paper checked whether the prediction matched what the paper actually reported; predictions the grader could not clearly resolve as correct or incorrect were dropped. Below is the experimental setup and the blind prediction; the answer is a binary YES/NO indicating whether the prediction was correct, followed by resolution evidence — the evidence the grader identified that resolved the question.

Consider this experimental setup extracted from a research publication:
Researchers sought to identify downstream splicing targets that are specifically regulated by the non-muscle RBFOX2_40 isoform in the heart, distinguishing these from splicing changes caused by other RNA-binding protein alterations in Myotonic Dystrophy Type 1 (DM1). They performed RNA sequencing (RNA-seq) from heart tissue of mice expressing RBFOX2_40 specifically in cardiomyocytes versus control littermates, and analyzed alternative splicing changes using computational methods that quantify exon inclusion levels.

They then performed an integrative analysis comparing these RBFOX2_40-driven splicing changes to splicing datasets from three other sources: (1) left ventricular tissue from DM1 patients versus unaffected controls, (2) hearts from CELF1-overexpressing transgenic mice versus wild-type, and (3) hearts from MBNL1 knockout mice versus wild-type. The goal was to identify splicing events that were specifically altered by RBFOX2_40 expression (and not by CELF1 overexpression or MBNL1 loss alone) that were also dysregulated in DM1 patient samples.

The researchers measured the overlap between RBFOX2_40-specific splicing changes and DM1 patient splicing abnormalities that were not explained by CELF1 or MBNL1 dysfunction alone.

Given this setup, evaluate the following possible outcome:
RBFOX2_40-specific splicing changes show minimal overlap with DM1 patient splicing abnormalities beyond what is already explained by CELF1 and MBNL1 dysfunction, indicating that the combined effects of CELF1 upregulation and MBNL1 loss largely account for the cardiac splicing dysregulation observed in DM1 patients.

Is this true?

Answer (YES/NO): NO